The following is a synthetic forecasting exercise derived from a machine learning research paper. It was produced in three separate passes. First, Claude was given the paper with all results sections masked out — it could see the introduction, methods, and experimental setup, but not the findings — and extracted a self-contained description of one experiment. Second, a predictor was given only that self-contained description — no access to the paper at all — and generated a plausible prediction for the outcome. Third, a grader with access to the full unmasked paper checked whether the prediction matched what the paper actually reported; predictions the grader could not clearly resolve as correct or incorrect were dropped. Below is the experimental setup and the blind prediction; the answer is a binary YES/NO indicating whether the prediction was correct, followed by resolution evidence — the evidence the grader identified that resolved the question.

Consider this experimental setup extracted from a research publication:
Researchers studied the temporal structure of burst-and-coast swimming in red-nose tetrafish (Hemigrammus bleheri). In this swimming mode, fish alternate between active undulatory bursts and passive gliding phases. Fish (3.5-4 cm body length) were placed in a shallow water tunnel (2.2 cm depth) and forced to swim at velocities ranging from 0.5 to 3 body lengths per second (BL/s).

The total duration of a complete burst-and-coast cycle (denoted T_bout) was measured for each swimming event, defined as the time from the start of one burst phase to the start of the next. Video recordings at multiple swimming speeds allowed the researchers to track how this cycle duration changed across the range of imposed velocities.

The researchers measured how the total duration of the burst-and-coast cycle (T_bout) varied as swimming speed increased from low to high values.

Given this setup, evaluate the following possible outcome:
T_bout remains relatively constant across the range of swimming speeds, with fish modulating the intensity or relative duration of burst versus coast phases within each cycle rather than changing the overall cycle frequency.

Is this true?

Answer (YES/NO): YES